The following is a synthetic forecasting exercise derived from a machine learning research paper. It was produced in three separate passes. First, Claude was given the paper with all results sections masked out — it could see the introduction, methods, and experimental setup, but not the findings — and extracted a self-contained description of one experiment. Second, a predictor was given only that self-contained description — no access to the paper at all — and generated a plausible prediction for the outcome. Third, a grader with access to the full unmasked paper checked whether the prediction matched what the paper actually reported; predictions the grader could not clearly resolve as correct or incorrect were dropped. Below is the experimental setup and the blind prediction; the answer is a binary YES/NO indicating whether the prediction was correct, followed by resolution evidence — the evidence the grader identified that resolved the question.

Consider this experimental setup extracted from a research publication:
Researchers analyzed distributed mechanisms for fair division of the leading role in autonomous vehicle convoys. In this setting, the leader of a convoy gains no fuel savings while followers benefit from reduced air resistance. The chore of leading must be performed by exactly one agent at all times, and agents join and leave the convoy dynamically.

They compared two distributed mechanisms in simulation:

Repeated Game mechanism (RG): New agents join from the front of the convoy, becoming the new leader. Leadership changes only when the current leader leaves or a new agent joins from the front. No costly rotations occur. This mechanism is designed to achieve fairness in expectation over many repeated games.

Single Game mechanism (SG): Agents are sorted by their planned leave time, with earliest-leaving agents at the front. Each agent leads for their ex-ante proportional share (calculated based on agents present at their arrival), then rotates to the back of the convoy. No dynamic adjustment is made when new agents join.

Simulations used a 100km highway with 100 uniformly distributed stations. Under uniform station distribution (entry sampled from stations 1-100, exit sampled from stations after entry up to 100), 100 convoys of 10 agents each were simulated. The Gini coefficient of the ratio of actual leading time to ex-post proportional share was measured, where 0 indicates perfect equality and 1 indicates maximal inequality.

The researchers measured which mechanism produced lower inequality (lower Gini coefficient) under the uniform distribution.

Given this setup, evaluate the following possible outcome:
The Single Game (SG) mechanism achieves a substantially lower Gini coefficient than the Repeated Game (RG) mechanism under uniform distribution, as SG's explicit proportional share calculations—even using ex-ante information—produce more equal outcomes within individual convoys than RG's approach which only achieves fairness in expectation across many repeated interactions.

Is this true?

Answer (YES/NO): YES